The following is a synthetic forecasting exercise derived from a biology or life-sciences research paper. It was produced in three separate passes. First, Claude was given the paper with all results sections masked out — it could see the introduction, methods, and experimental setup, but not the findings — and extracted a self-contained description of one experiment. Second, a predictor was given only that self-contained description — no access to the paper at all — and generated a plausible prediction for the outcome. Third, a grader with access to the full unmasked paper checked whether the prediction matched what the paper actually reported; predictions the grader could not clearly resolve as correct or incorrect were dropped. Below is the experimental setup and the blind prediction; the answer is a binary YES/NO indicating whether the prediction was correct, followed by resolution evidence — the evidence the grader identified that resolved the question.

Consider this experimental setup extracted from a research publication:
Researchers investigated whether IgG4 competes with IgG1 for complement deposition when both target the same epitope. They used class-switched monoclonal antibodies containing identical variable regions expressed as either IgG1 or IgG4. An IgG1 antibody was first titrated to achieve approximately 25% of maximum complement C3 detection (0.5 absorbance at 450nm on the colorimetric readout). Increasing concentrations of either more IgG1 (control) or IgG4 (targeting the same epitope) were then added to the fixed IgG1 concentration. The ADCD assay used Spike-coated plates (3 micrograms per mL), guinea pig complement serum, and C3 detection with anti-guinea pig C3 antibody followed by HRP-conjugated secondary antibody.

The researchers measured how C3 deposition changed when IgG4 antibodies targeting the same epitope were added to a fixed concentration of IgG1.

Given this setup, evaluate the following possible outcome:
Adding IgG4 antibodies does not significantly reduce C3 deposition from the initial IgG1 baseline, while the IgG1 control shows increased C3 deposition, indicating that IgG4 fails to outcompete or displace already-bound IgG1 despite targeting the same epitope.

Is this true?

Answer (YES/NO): NO